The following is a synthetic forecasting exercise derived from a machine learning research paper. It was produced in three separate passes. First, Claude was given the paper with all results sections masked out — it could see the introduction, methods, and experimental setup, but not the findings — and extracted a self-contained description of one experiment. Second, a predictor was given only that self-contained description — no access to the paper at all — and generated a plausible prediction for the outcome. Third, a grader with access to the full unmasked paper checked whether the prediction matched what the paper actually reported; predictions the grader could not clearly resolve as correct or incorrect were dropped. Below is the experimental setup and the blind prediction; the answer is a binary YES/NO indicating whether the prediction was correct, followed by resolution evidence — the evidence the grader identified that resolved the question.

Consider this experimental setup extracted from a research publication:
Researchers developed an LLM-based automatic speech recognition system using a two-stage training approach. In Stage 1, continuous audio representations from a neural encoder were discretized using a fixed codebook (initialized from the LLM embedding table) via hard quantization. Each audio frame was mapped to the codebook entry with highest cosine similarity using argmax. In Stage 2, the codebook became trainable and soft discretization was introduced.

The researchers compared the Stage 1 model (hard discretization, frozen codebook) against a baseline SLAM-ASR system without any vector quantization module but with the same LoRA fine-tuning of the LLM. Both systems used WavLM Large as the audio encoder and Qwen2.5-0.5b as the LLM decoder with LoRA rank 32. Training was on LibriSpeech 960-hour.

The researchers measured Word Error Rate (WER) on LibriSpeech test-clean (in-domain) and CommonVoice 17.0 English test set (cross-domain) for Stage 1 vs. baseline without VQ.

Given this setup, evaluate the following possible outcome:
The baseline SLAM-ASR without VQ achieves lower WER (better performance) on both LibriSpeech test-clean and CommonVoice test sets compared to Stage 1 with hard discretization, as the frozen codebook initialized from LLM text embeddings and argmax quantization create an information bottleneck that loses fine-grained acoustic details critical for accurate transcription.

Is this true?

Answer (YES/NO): NO